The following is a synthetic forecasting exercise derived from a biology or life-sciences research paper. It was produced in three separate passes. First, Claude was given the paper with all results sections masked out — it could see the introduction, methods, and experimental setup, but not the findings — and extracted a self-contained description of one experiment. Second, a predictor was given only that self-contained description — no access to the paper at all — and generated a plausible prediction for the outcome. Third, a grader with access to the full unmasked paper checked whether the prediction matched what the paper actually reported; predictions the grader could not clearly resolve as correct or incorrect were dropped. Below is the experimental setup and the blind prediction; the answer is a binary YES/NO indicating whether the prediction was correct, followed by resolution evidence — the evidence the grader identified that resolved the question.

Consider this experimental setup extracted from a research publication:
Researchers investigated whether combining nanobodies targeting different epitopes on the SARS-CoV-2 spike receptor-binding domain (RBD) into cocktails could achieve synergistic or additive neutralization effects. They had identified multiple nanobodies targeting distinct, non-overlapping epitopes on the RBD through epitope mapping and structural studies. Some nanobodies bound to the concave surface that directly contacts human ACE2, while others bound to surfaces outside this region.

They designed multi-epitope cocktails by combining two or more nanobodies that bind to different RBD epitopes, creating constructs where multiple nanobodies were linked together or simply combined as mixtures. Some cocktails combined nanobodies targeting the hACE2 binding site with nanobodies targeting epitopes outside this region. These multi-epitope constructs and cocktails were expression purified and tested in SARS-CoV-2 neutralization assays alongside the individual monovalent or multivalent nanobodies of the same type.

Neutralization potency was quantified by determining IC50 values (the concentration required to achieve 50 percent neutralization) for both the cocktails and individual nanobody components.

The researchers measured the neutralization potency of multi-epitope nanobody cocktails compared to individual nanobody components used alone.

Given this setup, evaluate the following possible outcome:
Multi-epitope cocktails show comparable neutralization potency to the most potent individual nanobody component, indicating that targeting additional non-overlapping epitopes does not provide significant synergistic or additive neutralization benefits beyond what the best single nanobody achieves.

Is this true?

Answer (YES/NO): NO